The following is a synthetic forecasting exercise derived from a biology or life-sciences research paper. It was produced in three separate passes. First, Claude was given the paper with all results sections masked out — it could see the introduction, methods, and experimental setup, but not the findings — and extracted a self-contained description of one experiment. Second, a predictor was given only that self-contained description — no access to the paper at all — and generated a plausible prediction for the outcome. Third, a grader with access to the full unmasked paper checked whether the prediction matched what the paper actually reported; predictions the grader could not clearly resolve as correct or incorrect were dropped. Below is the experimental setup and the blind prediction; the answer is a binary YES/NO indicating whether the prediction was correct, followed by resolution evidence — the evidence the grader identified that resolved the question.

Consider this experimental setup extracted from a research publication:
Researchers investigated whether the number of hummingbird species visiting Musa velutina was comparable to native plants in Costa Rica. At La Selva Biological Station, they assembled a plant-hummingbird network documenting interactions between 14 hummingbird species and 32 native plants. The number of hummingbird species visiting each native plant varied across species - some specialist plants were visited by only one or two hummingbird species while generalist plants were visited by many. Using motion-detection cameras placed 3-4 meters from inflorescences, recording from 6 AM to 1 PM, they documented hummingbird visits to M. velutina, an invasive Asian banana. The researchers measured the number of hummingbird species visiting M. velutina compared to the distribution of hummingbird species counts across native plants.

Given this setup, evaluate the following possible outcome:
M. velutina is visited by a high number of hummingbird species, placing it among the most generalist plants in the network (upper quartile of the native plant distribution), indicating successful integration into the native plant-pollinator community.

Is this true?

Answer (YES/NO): YES